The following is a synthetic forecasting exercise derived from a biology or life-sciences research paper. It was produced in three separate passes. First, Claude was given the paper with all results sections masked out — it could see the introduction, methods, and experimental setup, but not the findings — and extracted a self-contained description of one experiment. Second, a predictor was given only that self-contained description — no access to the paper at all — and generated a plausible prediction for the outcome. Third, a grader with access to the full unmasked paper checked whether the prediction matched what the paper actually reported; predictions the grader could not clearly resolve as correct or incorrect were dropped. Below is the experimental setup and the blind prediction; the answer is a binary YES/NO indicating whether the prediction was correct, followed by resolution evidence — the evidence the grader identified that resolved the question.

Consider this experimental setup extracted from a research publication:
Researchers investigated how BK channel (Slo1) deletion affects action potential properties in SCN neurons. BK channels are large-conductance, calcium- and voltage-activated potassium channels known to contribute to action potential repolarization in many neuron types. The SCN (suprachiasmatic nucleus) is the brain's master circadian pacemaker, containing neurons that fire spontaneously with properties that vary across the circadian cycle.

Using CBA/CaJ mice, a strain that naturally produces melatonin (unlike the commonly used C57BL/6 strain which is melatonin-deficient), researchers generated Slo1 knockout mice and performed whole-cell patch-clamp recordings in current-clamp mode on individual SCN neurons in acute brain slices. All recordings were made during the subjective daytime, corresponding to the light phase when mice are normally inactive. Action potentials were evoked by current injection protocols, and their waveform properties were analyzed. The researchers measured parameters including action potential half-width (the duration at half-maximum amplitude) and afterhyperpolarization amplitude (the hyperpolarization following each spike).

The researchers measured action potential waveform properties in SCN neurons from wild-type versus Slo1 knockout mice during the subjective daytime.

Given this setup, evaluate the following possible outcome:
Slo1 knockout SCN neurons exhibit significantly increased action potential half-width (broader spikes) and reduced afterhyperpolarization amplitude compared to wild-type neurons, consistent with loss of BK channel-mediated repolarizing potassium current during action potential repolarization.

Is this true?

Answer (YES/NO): YES